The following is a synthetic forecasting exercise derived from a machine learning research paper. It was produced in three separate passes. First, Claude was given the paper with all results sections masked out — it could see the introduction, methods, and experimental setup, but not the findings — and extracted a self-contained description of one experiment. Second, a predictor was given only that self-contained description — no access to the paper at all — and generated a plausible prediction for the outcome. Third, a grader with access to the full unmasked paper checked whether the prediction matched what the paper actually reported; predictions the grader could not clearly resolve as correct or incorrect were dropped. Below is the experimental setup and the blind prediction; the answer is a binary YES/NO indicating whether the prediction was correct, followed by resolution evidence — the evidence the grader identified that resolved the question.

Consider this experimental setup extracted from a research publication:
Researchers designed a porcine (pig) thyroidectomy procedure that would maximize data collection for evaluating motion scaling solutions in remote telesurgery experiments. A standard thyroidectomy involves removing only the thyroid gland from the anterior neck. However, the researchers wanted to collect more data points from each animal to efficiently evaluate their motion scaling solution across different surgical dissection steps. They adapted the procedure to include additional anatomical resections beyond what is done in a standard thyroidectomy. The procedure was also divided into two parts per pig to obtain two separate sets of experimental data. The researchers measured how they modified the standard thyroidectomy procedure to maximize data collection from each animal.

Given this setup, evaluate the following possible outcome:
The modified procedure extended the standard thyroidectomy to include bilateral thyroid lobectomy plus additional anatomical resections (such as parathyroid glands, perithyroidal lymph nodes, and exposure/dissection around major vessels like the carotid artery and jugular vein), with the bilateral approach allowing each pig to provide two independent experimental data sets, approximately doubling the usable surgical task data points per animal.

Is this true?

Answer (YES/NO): NO